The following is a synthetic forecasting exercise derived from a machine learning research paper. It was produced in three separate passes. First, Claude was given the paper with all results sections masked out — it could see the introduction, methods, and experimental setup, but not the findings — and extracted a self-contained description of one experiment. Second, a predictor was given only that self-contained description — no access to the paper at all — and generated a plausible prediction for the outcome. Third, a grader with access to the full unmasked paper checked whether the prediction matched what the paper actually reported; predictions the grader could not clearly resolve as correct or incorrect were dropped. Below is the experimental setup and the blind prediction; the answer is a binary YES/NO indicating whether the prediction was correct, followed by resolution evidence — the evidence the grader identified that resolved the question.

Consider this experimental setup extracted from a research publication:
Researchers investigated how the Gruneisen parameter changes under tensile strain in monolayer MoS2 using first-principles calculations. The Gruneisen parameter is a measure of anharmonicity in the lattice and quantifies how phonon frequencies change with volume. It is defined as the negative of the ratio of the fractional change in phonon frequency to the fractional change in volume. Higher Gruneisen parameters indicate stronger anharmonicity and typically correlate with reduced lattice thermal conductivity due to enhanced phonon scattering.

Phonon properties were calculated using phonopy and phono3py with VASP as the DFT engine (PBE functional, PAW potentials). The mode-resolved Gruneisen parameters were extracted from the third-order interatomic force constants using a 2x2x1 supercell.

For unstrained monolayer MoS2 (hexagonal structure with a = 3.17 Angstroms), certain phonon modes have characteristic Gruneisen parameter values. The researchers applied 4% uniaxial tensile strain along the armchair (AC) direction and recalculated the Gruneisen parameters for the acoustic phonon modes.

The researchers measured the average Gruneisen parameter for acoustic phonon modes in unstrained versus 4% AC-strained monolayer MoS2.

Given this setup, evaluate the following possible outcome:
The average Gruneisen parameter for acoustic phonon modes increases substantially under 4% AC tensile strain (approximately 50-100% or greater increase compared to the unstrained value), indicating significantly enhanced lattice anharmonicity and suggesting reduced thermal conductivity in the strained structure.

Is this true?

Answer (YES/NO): NO